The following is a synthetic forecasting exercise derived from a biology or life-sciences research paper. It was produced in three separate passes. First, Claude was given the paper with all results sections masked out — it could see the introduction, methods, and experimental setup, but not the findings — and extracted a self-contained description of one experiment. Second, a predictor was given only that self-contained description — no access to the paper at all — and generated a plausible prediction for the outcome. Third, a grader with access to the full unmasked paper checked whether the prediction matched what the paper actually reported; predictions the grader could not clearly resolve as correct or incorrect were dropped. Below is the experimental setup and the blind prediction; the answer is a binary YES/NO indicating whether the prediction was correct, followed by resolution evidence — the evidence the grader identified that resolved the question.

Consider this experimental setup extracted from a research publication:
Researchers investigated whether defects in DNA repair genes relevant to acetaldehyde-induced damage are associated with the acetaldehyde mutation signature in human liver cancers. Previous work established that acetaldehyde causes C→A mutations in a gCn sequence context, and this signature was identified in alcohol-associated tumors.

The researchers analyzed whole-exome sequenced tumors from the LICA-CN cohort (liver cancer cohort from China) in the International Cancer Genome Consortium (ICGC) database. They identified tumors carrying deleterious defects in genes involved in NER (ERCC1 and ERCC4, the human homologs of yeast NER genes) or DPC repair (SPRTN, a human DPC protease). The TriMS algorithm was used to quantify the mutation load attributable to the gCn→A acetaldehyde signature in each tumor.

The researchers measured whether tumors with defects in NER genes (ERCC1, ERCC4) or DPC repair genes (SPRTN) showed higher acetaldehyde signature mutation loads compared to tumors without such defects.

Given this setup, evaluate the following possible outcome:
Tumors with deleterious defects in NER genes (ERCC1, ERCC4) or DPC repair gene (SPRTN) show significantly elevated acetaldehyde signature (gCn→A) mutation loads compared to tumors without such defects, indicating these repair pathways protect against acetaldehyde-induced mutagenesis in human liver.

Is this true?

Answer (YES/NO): YES